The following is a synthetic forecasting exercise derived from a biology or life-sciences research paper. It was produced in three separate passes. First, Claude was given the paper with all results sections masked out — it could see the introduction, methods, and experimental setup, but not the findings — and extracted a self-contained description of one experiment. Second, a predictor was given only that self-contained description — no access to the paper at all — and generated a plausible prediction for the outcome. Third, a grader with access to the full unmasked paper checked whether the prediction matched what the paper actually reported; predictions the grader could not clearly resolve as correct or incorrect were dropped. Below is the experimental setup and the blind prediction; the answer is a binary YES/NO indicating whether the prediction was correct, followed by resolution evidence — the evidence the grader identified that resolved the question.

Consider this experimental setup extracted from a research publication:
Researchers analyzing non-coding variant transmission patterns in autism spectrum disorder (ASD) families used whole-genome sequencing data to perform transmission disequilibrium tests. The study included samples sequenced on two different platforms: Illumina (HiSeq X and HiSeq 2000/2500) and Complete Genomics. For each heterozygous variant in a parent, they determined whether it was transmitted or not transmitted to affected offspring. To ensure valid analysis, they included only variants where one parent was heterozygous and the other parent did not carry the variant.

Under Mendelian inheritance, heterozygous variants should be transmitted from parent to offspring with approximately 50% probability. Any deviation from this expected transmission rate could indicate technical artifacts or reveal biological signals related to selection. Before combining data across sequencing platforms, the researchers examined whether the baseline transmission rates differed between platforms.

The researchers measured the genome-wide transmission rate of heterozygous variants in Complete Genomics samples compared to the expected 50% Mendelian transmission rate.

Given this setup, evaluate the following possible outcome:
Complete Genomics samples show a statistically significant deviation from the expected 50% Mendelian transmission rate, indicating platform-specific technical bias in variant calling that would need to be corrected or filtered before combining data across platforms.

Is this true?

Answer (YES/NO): YES